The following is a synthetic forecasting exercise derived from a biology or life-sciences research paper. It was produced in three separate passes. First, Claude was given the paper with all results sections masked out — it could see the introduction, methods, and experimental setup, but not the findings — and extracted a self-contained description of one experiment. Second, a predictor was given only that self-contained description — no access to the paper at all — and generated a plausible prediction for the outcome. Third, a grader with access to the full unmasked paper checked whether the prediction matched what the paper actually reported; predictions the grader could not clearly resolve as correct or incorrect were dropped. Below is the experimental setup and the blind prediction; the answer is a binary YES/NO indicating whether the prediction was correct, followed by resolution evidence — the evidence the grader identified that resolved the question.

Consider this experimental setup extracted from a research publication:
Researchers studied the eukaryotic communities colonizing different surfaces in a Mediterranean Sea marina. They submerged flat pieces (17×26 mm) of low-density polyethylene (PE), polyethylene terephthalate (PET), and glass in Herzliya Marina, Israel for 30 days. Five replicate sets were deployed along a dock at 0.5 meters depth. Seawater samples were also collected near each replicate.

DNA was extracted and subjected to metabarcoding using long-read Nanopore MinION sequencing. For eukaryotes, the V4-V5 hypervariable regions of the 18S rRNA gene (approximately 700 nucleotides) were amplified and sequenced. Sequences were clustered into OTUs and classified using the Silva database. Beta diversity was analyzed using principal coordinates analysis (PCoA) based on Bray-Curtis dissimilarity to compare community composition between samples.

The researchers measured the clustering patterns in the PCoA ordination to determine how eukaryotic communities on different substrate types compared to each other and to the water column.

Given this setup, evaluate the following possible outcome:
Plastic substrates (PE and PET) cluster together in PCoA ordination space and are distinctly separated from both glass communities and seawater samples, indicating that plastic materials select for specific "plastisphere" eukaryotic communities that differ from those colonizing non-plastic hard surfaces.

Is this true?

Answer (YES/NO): NO